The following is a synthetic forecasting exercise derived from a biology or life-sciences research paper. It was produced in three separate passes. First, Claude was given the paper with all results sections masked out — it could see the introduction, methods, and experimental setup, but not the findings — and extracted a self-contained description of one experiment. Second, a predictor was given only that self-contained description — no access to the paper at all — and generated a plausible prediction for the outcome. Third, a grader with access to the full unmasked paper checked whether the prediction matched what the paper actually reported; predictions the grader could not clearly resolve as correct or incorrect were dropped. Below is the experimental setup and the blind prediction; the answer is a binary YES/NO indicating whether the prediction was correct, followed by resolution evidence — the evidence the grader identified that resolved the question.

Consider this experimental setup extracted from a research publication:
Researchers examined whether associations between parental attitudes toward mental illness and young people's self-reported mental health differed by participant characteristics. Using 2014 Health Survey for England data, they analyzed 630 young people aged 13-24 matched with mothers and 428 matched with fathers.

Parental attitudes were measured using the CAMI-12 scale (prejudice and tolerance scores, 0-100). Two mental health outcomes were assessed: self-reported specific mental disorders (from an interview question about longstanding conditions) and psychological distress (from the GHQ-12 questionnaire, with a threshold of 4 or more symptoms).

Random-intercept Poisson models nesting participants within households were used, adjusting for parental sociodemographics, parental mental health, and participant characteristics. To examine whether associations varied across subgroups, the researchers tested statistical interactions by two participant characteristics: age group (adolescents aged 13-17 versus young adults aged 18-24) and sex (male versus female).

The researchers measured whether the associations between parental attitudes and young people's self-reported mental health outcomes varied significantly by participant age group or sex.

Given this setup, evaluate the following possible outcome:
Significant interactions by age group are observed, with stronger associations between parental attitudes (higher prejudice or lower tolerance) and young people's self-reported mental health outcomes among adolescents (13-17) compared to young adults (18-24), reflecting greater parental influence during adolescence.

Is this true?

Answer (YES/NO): NO